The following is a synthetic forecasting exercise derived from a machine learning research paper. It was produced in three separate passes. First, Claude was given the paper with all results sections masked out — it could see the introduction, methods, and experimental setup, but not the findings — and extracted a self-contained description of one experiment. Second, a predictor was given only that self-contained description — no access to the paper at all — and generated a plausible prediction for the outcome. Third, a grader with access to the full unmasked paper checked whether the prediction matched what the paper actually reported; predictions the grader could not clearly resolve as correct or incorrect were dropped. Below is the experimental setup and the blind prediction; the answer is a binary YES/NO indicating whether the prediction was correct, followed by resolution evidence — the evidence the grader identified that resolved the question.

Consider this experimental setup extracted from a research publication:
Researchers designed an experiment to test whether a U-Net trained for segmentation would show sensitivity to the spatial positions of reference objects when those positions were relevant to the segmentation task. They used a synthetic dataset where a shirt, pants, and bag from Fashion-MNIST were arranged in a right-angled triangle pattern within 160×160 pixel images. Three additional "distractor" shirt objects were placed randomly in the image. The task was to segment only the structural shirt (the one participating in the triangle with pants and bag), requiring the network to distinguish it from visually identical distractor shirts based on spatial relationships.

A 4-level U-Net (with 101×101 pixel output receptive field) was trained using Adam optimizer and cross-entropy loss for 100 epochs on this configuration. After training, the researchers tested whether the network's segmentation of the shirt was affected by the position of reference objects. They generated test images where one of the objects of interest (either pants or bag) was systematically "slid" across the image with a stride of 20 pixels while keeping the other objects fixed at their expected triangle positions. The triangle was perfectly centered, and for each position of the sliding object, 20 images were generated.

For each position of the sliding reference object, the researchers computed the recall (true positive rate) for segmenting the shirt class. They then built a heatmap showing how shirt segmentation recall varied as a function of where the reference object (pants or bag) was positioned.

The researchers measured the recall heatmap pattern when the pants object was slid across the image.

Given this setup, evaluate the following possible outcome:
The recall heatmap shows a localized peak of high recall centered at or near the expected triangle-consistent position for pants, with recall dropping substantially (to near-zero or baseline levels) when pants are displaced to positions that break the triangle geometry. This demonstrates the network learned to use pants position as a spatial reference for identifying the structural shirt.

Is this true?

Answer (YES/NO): NO